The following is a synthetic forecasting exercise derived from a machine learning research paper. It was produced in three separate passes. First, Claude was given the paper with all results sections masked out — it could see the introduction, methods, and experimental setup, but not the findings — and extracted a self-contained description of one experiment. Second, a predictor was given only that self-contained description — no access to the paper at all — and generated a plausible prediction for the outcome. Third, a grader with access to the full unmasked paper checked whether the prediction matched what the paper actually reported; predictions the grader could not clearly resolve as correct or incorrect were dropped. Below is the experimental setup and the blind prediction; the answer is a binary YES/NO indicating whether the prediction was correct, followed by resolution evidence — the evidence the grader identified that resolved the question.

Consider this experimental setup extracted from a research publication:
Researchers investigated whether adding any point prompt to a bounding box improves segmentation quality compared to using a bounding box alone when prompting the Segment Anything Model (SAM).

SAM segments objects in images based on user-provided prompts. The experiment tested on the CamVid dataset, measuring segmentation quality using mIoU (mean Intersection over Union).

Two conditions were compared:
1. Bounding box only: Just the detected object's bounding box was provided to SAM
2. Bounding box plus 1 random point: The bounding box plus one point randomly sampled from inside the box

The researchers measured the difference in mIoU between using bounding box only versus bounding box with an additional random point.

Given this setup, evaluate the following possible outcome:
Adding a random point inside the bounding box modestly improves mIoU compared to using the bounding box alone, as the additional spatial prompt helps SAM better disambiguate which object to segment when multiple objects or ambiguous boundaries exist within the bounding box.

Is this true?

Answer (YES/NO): NO